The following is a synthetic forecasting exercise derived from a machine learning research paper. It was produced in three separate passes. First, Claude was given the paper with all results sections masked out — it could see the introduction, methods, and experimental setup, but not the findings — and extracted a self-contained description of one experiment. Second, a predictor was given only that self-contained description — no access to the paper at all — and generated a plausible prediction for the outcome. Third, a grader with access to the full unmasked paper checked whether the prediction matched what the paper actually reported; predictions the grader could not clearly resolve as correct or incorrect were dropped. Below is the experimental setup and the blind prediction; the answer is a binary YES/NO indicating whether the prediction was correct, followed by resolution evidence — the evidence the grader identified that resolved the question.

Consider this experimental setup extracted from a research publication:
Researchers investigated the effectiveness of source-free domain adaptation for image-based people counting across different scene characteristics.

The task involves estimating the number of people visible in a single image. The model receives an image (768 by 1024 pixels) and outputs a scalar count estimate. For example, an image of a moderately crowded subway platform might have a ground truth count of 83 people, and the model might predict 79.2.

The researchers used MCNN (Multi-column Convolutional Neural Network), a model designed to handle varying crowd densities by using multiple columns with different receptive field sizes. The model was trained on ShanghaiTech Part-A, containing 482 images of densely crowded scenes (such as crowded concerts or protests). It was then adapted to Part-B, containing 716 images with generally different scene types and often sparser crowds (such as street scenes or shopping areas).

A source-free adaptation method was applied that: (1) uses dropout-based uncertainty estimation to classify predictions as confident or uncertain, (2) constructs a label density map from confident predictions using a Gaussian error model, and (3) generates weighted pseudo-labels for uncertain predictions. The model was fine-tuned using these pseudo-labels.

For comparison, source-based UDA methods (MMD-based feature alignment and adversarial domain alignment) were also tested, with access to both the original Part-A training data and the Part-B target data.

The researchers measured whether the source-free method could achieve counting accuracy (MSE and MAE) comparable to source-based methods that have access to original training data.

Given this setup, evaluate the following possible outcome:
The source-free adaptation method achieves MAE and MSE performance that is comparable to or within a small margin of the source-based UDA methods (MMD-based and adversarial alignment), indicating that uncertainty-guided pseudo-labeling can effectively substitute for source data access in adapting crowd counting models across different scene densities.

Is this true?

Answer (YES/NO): YES